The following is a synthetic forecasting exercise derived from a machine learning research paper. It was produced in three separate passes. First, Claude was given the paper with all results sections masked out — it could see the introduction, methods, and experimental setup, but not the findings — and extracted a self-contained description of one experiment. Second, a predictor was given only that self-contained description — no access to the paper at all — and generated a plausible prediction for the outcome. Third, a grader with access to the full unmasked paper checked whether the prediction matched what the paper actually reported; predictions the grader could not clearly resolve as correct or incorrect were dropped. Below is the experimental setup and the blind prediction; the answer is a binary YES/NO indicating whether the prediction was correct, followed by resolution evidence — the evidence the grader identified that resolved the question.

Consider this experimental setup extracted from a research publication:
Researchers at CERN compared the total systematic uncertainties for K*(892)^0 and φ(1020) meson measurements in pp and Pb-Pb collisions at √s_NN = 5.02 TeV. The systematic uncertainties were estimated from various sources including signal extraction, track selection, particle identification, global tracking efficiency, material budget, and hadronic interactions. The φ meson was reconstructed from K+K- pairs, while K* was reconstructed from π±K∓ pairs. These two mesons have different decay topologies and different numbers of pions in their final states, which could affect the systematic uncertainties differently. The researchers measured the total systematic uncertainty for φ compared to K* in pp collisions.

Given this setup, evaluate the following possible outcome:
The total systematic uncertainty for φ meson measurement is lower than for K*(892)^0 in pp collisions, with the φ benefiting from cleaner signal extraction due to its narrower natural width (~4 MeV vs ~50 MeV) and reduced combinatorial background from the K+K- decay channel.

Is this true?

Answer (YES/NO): YES